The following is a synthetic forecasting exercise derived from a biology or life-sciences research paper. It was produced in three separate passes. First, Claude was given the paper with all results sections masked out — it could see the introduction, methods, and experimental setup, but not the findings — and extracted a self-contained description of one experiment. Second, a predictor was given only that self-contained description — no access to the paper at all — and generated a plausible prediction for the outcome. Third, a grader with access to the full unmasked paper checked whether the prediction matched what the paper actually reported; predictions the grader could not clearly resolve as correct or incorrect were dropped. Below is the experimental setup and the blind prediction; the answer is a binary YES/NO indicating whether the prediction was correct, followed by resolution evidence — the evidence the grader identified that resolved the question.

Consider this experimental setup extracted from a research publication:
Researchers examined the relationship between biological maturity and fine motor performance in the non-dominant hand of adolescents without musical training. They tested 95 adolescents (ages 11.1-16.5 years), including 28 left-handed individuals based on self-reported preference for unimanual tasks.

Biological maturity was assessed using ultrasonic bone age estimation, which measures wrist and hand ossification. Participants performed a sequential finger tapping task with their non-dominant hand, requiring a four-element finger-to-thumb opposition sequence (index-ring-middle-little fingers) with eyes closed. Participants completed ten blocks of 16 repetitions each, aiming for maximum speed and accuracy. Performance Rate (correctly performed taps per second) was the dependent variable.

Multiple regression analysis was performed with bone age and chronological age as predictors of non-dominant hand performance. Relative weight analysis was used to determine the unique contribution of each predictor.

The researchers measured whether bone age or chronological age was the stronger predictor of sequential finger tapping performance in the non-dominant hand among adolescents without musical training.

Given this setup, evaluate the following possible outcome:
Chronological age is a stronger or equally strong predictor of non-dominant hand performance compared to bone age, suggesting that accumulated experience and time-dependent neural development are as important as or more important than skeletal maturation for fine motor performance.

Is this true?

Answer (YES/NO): NO